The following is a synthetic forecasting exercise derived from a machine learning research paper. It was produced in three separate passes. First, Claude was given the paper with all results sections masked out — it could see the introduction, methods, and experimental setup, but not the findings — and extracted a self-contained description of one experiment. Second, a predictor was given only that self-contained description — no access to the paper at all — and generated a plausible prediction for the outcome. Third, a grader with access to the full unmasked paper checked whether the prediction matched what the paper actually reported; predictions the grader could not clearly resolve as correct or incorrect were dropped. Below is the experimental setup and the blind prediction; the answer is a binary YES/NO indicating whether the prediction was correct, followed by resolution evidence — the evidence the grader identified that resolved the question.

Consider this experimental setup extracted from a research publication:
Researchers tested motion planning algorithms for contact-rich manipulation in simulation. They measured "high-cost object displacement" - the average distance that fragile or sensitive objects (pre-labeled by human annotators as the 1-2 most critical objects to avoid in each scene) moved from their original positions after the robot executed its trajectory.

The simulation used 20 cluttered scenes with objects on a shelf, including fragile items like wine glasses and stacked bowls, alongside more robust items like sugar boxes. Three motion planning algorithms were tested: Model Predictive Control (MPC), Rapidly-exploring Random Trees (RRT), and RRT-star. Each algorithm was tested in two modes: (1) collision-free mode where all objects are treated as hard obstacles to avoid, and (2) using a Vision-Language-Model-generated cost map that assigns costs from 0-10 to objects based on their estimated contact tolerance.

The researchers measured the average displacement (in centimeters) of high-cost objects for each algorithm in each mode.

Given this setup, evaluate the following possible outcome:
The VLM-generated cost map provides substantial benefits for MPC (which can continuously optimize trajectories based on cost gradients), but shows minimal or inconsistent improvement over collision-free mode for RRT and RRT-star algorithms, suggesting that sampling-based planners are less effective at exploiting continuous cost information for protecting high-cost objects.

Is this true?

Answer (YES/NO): NO